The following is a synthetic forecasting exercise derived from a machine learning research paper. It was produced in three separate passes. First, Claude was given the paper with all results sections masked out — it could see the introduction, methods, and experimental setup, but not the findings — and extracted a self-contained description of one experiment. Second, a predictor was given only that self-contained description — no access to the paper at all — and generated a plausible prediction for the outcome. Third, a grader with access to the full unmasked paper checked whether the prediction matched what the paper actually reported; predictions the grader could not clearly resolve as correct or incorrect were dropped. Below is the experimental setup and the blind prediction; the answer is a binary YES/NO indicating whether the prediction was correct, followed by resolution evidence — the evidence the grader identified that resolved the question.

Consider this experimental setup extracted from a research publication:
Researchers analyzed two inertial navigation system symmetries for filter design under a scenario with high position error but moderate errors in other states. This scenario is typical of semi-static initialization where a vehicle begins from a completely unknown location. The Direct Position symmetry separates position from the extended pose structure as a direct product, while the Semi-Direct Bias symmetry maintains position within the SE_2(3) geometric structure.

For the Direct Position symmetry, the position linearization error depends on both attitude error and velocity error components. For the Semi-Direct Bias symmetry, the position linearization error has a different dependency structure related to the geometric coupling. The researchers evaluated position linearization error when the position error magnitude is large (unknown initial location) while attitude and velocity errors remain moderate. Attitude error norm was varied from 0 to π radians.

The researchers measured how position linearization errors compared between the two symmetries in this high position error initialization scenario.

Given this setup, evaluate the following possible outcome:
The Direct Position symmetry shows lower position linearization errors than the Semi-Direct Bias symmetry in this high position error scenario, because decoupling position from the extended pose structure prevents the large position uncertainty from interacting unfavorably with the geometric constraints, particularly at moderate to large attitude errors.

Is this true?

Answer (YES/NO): NO